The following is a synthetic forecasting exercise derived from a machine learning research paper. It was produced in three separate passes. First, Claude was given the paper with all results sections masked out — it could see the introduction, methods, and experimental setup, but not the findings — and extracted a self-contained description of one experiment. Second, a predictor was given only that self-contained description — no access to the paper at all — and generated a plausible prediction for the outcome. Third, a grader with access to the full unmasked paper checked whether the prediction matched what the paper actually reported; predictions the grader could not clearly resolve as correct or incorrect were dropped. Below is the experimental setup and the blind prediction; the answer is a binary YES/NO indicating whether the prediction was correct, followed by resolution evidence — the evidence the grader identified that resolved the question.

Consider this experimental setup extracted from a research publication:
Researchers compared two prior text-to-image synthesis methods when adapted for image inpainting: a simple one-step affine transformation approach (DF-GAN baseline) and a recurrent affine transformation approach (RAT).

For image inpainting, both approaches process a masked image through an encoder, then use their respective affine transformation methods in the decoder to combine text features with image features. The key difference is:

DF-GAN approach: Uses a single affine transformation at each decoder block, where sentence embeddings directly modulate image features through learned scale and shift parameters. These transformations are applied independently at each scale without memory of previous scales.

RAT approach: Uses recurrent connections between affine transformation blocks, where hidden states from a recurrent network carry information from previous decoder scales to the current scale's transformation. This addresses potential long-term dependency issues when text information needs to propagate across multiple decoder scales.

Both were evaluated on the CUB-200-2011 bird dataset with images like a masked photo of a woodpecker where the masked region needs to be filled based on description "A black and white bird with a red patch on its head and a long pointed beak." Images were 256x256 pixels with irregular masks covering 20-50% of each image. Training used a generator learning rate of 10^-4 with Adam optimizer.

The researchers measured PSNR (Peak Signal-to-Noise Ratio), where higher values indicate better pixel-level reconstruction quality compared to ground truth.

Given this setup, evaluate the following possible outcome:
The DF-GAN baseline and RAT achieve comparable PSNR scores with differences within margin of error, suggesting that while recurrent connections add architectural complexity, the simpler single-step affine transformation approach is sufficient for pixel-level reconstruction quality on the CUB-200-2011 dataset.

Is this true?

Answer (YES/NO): NO